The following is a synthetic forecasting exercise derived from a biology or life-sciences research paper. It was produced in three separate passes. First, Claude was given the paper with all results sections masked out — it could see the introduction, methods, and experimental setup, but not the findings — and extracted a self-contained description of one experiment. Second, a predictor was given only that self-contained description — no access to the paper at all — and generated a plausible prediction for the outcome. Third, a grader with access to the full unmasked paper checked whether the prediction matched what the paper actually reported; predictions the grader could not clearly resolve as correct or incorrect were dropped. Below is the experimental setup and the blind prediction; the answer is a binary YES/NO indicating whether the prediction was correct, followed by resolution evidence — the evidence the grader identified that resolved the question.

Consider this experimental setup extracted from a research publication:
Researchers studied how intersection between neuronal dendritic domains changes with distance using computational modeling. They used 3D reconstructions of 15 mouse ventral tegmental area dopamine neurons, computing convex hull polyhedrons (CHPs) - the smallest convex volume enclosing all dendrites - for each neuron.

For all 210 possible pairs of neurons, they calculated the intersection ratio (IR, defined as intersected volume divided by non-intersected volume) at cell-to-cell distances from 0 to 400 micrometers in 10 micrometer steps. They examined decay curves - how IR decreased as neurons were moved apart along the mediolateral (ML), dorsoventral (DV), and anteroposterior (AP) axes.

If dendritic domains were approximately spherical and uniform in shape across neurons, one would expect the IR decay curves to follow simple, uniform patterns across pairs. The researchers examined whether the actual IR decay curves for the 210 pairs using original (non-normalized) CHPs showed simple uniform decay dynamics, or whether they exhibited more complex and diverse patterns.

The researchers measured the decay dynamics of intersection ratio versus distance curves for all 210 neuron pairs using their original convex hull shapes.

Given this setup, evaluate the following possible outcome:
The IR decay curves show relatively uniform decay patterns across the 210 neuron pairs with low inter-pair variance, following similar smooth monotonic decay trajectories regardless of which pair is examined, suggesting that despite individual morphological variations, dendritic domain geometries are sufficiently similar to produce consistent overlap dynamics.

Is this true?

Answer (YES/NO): NO